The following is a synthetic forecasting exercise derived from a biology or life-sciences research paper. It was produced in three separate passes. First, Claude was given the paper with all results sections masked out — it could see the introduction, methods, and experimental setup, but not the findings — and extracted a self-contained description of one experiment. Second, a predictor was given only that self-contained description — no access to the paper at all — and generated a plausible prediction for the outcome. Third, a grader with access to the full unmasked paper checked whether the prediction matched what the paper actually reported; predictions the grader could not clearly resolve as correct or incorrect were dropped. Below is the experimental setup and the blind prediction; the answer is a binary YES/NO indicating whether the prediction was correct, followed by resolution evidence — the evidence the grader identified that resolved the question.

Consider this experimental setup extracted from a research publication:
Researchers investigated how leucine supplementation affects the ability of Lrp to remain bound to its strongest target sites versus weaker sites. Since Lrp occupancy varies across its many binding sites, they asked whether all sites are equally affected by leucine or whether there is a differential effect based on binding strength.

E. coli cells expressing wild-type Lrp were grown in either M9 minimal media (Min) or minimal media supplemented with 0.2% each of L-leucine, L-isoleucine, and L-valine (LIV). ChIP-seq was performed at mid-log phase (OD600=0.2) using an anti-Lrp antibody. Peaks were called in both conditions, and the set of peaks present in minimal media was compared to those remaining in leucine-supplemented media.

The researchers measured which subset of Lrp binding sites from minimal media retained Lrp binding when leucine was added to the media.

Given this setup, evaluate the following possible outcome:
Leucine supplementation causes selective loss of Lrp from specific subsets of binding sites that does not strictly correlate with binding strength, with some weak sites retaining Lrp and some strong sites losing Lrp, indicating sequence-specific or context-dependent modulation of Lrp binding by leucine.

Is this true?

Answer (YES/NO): NO